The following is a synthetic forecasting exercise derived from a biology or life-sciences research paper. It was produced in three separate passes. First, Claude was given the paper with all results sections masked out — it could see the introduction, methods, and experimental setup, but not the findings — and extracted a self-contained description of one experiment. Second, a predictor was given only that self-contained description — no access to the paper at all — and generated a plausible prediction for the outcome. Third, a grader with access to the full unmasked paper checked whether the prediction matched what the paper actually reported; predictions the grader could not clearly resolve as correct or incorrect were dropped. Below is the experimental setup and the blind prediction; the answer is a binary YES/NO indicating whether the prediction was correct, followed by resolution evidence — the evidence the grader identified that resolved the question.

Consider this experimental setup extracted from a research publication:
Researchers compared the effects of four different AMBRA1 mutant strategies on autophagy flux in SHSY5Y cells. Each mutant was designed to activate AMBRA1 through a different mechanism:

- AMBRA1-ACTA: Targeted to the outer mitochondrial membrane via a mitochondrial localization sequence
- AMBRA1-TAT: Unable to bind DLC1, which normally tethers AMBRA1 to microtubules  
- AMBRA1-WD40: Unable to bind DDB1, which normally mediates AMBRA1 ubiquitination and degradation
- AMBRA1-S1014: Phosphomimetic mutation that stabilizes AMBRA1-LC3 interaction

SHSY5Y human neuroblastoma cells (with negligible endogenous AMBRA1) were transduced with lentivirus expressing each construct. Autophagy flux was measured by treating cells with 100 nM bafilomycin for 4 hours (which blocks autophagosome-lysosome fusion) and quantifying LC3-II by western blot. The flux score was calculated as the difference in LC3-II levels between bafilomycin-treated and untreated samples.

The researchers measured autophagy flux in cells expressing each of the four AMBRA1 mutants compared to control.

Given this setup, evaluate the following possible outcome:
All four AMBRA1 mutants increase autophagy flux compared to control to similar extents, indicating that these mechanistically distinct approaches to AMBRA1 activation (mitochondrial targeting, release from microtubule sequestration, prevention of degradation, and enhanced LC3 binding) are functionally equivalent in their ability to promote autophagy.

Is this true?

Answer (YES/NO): NO